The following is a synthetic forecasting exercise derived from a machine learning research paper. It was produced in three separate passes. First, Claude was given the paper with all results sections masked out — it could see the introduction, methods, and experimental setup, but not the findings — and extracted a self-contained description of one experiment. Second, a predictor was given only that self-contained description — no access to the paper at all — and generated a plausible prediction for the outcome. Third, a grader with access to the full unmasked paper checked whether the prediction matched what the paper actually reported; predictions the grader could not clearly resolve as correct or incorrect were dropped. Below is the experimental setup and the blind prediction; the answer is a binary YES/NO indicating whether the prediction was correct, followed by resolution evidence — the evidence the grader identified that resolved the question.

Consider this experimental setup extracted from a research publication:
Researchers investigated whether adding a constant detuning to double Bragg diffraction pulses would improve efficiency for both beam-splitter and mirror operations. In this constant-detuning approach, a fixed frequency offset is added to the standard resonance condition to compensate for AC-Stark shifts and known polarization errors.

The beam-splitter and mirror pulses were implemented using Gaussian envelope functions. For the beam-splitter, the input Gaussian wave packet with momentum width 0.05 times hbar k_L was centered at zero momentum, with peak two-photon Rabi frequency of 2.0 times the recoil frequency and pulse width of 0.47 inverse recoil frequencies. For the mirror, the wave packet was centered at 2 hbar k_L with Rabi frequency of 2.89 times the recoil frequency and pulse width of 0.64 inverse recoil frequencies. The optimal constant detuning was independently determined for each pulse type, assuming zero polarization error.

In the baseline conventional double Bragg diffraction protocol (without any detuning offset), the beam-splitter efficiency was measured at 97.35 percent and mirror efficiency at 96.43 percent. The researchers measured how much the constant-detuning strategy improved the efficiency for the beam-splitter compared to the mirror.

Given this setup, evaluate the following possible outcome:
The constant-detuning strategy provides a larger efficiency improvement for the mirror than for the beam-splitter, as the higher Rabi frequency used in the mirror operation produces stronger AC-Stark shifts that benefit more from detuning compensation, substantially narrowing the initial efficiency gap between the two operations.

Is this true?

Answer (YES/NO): NO